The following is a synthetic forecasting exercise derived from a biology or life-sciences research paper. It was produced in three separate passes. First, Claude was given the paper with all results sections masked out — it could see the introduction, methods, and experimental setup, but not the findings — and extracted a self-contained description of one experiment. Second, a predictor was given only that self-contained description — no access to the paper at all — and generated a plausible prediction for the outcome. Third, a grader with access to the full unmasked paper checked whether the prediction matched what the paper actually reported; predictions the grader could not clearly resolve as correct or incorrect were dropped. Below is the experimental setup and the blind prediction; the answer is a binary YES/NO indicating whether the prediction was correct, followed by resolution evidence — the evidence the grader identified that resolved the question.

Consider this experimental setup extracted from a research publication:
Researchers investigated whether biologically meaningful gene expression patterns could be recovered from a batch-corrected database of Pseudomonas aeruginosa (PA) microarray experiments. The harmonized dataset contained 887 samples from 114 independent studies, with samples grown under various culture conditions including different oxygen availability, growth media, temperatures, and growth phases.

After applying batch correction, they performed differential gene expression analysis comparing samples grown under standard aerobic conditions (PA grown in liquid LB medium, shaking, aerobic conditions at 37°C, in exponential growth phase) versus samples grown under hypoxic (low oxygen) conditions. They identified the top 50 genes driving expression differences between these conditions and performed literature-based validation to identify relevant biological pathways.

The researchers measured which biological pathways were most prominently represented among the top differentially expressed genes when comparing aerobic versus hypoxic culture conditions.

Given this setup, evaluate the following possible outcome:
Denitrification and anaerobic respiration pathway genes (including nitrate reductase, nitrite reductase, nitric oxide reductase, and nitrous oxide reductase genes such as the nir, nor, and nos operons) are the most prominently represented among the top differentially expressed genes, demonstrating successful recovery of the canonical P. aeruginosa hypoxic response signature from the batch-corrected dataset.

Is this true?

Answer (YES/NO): NO